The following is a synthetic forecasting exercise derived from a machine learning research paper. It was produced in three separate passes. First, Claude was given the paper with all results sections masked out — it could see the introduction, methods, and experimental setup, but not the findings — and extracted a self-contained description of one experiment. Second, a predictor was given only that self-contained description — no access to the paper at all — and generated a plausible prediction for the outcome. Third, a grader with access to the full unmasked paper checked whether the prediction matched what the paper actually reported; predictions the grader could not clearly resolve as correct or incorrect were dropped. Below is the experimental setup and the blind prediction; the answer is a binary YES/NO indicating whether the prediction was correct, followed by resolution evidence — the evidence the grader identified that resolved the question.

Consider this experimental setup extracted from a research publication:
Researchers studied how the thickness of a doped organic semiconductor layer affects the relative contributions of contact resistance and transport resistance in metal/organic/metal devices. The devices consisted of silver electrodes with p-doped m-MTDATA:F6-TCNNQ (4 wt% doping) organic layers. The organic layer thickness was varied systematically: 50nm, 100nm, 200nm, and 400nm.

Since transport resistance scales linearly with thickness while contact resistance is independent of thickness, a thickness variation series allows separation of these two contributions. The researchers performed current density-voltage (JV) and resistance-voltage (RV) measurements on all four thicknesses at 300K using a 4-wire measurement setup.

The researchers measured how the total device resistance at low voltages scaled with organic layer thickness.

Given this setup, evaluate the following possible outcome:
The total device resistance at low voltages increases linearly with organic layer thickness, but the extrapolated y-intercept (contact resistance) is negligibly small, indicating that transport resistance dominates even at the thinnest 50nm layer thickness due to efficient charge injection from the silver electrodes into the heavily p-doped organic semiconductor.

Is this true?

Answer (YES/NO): NO